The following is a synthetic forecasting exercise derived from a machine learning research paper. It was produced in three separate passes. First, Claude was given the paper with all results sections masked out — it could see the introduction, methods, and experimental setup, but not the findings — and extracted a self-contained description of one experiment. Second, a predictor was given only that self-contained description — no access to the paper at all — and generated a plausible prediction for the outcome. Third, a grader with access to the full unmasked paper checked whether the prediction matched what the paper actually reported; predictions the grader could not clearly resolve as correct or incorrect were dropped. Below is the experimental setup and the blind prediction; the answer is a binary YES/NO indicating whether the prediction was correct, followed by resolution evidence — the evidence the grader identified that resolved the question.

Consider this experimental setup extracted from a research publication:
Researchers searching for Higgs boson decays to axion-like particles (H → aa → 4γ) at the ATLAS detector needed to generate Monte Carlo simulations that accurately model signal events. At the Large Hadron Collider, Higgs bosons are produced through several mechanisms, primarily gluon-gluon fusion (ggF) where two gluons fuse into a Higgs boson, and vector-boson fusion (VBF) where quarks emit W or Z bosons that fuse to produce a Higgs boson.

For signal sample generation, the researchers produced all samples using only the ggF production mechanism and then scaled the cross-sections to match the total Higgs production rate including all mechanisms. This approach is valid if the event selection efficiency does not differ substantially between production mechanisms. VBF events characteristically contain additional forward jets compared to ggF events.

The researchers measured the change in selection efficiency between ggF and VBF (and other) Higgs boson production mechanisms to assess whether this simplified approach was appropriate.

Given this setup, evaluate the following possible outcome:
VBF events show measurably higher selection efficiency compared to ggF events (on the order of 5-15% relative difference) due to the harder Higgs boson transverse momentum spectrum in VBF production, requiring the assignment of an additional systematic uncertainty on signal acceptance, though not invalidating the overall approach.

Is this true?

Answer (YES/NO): NO